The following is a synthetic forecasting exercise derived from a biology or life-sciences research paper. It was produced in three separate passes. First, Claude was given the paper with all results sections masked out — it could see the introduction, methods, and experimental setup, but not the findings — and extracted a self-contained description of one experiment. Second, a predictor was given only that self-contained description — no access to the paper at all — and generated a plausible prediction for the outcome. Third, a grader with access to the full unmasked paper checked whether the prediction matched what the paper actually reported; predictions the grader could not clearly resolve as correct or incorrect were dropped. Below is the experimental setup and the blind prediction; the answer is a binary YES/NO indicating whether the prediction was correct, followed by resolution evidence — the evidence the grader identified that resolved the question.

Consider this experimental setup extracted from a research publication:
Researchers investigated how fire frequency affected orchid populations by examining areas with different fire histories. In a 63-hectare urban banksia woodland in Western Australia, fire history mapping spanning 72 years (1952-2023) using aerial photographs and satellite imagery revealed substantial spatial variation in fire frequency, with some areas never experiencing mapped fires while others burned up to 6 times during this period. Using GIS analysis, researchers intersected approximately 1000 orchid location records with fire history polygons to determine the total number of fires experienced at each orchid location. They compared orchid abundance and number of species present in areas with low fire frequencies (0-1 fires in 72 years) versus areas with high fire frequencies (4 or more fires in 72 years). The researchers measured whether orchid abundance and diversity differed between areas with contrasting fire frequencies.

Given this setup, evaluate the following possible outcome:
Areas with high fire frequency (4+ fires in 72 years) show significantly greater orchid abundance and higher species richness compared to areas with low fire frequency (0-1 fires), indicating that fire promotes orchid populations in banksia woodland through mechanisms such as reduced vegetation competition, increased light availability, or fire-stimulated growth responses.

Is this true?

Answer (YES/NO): NO